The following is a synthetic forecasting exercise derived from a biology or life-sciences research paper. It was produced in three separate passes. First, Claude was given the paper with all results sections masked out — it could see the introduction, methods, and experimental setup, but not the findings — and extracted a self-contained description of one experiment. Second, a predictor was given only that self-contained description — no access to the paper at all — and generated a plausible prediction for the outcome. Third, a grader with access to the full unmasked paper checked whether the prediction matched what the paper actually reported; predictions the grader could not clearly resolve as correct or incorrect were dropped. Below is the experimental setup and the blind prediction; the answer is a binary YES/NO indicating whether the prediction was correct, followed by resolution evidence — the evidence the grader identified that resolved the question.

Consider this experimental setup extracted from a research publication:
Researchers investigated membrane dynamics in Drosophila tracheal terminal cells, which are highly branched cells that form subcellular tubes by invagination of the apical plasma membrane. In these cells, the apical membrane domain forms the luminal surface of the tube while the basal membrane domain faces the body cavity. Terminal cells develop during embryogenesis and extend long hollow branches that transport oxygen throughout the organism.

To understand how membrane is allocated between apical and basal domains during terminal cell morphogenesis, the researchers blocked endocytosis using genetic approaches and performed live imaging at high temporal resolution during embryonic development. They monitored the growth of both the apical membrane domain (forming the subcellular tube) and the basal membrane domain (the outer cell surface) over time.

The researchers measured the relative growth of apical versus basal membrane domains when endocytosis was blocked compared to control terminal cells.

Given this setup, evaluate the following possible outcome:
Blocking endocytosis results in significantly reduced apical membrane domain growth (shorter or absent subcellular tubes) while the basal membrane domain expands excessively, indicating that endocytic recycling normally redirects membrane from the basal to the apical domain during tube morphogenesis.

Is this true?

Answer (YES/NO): NO